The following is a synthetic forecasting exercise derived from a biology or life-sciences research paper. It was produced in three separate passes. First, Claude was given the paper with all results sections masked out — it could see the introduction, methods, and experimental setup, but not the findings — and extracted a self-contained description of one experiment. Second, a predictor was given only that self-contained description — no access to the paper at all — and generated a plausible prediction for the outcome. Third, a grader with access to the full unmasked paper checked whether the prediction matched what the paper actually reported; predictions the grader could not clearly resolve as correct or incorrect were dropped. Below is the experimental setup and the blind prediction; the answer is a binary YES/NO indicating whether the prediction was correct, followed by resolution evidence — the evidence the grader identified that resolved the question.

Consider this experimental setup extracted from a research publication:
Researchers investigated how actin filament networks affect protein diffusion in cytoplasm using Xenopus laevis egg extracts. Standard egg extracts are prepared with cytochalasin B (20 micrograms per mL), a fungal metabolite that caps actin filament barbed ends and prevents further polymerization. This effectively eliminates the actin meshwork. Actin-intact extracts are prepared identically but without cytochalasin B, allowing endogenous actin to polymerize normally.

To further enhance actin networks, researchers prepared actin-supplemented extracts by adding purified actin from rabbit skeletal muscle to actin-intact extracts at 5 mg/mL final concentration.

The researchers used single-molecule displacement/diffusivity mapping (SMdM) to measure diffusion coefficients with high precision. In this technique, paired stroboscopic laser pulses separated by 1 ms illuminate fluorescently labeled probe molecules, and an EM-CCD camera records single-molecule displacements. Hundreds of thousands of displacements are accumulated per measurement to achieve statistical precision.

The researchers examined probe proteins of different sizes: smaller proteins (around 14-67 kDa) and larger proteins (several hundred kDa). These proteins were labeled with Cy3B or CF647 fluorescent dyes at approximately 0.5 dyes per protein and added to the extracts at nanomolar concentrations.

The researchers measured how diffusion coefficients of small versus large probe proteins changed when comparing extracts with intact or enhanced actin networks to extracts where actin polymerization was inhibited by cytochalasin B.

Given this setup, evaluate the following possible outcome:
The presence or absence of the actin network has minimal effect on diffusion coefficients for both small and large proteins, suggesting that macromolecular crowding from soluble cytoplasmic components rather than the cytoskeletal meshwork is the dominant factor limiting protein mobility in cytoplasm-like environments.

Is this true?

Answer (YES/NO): NO